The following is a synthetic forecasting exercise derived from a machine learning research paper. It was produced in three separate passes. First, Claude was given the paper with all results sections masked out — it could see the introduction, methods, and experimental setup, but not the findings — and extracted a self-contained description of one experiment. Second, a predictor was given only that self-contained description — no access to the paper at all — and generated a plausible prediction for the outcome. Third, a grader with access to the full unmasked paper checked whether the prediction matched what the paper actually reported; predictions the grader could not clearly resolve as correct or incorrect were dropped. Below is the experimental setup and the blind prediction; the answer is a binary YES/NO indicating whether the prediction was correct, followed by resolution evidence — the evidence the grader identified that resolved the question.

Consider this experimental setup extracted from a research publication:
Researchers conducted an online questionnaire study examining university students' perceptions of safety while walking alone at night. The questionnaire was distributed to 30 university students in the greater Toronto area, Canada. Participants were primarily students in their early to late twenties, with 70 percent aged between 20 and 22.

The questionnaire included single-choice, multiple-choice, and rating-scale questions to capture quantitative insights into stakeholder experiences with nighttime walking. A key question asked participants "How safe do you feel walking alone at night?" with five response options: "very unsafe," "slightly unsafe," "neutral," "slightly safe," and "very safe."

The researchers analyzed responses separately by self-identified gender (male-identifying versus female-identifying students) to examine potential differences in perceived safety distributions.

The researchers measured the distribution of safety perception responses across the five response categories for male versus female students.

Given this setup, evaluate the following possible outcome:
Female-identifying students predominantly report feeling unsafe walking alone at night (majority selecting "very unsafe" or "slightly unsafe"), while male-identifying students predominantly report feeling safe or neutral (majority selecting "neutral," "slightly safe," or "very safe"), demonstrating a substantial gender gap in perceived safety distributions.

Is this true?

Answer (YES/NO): NO